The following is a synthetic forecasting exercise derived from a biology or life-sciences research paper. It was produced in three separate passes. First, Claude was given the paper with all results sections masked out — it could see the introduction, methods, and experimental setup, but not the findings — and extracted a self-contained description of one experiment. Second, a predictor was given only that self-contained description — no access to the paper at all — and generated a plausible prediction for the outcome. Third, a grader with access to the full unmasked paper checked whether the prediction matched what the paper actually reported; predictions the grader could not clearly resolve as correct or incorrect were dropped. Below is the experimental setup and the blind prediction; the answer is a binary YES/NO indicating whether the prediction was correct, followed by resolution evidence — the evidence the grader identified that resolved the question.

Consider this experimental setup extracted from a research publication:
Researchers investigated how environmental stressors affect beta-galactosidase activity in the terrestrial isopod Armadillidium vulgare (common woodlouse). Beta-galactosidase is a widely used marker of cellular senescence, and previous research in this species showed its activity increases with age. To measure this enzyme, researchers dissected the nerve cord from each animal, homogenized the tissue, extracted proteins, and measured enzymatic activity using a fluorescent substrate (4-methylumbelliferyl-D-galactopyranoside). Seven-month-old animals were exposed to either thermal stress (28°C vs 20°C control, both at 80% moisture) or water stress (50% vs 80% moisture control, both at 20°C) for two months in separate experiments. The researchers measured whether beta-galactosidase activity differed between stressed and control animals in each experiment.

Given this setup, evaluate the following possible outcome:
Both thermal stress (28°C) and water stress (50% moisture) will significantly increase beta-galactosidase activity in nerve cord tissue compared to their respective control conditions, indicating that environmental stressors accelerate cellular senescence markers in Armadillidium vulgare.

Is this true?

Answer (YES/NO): YES